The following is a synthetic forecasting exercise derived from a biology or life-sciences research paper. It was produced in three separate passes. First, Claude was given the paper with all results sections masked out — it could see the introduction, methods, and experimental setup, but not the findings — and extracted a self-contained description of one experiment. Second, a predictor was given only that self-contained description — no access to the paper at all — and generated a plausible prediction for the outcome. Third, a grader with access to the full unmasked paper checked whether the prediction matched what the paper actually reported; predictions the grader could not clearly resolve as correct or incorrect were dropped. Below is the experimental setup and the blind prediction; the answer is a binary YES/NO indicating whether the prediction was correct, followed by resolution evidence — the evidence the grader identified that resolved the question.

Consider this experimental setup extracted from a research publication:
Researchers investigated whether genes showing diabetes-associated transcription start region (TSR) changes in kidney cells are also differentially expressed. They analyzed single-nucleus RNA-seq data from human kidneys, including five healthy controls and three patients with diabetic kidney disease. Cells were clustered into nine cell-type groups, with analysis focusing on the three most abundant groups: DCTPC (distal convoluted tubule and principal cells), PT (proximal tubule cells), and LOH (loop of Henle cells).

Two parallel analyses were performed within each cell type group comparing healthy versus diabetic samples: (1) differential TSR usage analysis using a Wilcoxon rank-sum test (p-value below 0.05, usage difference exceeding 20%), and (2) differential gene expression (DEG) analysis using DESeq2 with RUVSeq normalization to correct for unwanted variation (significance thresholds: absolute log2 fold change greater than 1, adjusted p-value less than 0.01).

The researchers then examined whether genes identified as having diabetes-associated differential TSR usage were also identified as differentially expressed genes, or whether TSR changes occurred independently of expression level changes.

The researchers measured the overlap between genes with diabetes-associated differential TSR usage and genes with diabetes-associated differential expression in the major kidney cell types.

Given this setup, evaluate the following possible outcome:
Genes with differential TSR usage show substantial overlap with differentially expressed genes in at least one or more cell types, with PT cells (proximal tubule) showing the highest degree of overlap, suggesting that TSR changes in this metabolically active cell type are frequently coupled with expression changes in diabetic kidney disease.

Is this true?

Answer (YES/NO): NO